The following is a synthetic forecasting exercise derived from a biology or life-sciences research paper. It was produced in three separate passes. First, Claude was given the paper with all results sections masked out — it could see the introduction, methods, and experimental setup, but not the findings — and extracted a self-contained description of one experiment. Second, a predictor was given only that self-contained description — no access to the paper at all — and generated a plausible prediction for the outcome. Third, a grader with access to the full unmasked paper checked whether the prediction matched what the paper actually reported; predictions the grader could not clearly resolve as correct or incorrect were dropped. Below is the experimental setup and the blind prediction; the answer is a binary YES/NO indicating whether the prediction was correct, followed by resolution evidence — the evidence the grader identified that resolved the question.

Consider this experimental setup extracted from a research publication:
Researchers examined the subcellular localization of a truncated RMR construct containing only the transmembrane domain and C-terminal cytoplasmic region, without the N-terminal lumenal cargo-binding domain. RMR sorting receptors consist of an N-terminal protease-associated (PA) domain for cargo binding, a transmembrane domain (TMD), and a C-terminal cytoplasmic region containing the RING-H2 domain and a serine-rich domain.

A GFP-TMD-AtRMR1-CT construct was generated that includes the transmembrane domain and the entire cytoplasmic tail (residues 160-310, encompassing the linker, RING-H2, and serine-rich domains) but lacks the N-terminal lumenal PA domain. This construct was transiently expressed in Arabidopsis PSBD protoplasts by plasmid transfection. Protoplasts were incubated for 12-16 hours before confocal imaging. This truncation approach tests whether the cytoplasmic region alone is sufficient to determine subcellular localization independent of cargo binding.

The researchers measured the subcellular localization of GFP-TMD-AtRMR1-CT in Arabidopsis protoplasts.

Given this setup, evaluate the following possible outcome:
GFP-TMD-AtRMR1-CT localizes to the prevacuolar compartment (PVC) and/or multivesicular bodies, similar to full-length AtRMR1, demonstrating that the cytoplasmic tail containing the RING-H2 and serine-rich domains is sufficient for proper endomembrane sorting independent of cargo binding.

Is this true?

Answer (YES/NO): NO